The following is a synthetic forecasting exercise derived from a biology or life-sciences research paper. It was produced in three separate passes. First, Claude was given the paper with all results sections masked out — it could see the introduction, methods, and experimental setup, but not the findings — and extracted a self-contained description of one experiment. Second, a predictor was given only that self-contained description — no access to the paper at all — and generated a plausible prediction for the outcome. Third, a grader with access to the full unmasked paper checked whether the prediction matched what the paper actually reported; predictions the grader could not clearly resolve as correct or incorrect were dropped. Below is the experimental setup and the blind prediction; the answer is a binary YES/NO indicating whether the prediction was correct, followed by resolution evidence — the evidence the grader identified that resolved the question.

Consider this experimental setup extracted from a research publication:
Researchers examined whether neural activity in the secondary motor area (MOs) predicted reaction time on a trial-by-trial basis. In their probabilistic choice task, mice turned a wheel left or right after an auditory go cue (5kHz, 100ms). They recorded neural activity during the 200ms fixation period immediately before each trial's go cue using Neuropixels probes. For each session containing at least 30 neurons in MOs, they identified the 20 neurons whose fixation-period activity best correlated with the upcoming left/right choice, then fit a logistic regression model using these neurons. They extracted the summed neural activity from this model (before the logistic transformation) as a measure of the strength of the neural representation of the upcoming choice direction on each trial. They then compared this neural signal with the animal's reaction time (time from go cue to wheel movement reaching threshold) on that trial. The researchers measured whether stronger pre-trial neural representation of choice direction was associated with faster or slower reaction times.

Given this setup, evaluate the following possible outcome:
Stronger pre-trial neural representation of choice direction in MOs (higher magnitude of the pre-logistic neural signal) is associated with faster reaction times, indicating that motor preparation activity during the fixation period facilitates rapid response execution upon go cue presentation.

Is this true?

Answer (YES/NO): YES